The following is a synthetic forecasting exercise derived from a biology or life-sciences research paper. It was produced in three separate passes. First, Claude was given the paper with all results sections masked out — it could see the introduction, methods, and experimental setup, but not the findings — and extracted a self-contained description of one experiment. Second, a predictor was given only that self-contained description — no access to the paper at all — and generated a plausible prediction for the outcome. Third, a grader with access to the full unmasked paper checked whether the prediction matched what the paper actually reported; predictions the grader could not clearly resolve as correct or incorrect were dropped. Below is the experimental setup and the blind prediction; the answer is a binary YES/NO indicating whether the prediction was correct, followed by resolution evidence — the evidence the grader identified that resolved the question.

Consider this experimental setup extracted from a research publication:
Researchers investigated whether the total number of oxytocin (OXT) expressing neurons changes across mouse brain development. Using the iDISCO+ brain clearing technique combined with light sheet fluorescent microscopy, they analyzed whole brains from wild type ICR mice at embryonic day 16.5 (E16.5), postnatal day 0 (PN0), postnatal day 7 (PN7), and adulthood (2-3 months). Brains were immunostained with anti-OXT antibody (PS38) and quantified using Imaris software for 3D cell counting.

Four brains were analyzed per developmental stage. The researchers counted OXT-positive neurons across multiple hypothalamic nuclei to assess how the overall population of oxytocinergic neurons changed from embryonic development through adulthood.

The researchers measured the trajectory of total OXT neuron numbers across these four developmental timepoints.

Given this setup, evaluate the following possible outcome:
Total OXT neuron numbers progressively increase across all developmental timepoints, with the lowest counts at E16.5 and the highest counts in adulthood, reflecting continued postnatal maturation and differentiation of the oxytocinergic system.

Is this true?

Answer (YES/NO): YES